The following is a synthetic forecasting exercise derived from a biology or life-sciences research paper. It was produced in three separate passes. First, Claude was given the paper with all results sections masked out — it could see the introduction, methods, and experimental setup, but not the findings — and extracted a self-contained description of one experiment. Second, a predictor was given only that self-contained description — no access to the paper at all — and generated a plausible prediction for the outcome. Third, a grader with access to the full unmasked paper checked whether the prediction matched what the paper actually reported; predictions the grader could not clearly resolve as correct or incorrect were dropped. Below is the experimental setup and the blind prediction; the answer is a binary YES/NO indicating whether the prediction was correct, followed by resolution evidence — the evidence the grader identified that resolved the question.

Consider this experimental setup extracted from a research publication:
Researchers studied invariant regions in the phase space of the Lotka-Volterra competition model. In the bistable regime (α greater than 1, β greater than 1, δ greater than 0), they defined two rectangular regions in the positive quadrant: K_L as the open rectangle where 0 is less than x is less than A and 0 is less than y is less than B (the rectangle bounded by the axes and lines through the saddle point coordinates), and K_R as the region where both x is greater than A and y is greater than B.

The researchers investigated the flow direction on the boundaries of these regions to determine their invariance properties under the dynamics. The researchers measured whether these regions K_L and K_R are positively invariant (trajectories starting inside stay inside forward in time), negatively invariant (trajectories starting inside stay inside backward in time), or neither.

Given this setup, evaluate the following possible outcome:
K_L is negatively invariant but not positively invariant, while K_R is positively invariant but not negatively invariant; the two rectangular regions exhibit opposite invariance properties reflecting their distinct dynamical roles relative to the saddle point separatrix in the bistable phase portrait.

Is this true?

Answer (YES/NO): NO